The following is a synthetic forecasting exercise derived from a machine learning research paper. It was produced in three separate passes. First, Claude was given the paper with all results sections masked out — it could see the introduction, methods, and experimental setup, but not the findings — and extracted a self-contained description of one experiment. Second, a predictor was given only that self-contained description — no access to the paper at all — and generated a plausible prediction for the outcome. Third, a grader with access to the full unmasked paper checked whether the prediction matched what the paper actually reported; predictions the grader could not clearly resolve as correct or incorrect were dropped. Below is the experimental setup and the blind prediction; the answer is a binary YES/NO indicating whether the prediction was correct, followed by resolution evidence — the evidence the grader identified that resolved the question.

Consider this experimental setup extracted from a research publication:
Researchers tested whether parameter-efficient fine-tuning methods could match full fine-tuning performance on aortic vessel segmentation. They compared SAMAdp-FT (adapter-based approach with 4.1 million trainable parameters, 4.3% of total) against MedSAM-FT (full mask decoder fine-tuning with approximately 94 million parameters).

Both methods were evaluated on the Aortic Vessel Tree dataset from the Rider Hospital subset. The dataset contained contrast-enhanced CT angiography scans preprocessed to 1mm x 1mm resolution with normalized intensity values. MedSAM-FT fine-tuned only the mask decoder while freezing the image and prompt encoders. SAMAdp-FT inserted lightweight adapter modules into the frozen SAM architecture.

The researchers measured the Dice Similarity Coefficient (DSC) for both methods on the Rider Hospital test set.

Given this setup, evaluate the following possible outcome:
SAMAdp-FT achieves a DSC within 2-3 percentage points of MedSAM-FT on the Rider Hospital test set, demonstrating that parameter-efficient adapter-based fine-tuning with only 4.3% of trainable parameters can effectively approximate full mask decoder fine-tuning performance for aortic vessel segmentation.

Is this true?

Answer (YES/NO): YES